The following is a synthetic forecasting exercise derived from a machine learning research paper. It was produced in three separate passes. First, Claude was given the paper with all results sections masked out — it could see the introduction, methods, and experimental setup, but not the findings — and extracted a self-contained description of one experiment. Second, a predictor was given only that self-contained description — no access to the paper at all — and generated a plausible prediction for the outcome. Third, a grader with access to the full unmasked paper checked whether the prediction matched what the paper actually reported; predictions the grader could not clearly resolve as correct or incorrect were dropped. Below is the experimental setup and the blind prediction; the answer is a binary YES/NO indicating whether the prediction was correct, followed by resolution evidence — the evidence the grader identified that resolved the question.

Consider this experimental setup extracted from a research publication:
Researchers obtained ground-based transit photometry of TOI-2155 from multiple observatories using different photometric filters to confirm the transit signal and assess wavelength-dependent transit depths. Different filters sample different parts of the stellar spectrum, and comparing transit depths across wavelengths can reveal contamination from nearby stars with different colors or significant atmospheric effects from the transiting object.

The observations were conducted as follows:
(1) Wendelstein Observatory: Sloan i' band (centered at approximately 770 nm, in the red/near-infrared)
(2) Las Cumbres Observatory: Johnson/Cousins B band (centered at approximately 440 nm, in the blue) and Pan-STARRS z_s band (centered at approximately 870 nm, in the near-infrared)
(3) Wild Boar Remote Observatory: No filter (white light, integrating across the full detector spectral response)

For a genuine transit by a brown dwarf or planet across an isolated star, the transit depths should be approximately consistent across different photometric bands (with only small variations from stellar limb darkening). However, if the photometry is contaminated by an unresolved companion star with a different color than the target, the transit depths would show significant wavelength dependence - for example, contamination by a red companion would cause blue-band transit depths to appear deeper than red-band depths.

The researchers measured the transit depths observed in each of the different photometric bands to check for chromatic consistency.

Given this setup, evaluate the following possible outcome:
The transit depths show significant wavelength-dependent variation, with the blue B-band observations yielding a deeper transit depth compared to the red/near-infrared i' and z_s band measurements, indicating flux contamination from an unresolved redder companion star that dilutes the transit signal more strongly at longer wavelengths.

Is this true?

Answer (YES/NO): NO